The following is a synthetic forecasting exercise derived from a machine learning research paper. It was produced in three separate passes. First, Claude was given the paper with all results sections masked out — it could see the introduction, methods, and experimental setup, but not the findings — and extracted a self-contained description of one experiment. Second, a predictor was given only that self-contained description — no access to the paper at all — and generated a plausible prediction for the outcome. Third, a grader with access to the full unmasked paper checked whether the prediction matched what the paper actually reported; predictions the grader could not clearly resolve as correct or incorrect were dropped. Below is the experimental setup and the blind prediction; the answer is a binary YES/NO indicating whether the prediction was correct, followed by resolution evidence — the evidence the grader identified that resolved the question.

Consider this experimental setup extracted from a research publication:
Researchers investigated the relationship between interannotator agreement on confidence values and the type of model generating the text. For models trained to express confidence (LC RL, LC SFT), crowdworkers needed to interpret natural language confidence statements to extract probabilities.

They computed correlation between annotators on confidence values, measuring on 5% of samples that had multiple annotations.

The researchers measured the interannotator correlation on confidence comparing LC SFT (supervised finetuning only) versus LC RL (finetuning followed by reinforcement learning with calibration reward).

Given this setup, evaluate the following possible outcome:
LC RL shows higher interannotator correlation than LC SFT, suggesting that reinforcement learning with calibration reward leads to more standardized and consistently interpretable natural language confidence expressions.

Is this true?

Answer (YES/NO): YES